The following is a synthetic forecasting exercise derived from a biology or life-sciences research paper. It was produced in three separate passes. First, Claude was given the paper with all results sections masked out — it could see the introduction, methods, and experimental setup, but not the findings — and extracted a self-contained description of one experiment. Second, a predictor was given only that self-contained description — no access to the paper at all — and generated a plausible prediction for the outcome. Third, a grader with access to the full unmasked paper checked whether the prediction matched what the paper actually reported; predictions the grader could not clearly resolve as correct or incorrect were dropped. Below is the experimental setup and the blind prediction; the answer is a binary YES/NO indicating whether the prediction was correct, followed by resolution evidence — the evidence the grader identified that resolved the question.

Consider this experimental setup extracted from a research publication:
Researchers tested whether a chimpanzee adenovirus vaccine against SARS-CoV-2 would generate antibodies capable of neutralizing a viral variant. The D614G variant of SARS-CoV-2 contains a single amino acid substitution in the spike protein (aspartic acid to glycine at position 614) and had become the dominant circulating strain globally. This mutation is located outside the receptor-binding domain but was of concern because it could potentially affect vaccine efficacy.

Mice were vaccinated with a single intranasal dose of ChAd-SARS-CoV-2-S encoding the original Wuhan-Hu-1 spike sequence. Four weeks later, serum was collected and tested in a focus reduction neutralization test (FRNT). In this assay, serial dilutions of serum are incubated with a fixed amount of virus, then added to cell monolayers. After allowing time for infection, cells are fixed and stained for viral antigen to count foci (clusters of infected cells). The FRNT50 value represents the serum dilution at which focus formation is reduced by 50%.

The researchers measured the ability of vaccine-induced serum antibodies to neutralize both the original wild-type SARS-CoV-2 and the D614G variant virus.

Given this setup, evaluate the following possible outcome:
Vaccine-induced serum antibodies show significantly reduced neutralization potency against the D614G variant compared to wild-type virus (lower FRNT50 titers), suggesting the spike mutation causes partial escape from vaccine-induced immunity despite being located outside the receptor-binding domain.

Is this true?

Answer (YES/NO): NO